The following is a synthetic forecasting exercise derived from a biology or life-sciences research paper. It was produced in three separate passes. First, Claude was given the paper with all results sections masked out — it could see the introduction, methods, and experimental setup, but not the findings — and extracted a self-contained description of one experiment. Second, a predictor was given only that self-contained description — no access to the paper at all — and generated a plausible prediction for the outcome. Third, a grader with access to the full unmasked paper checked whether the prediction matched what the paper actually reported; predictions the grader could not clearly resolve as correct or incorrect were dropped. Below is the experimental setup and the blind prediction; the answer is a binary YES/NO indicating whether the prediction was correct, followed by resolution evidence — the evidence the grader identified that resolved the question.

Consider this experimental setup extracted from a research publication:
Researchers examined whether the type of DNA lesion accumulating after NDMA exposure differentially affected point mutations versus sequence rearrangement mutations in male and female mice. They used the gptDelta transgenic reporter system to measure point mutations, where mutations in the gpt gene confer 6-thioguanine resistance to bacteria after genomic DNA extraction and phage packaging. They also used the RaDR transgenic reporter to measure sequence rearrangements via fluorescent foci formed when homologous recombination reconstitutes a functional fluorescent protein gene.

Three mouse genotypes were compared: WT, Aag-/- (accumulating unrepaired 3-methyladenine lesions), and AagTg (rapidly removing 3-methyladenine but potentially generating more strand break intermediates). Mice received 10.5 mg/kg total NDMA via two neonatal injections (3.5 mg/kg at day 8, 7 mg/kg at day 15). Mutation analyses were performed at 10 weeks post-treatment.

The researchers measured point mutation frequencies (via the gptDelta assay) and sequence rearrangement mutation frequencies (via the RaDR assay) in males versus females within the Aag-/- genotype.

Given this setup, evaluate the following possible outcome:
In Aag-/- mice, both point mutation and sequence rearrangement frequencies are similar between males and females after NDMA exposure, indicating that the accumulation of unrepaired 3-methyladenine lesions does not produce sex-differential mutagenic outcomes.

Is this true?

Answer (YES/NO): NO